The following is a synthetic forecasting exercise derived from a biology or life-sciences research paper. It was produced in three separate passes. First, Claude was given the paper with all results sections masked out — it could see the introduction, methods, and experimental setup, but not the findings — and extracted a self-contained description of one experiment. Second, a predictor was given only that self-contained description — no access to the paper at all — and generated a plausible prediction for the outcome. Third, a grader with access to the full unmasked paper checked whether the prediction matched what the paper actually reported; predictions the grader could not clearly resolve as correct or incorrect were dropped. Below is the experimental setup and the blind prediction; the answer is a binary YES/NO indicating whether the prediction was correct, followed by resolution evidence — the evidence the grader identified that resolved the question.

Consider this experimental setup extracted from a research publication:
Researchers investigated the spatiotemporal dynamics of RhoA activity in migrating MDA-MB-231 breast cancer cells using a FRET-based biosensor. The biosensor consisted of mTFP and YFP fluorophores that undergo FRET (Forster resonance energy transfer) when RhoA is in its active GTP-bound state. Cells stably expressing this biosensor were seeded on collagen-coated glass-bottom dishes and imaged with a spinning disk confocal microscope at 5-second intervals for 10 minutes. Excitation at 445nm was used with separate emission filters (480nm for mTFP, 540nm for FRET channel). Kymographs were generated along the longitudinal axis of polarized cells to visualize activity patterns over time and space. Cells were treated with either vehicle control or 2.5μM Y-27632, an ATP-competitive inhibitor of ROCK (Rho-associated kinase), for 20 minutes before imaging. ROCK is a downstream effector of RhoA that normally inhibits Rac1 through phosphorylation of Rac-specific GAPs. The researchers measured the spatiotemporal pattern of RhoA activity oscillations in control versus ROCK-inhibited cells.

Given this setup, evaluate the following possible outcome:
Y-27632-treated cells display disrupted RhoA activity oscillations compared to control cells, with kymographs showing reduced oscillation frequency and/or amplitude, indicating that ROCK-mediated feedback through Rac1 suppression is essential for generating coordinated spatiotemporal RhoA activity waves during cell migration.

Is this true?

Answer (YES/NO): NO